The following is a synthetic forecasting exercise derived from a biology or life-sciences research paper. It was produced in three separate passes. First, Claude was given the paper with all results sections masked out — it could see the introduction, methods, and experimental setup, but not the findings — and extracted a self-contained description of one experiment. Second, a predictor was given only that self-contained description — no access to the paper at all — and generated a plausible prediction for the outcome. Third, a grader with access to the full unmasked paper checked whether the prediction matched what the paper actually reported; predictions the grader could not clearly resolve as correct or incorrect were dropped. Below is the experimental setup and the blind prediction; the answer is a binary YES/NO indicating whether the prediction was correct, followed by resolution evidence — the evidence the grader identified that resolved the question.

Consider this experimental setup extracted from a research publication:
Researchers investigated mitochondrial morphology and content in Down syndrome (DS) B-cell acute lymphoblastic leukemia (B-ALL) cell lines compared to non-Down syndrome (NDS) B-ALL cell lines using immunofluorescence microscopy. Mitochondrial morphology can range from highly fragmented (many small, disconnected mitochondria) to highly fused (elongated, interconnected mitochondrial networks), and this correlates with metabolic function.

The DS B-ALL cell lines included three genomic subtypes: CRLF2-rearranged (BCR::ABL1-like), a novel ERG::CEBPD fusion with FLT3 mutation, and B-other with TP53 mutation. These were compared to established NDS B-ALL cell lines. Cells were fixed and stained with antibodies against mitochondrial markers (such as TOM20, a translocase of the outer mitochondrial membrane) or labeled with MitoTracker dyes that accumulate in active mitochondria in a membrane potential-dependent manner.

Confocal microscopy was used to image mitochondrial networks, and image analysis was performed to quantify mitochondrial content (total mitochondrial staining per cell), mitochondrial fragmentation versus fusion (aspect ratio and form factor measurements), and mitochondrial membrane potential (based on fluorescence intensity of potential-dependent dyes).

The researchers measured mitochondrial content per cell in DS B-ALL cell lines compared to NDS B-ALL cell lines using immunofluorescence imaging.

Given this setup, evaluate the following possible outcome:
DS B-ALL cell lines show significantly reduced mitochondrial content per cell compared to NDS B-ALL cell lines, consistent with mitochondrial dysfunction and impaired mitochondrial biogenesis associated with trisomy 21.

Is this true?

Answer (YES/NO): YES